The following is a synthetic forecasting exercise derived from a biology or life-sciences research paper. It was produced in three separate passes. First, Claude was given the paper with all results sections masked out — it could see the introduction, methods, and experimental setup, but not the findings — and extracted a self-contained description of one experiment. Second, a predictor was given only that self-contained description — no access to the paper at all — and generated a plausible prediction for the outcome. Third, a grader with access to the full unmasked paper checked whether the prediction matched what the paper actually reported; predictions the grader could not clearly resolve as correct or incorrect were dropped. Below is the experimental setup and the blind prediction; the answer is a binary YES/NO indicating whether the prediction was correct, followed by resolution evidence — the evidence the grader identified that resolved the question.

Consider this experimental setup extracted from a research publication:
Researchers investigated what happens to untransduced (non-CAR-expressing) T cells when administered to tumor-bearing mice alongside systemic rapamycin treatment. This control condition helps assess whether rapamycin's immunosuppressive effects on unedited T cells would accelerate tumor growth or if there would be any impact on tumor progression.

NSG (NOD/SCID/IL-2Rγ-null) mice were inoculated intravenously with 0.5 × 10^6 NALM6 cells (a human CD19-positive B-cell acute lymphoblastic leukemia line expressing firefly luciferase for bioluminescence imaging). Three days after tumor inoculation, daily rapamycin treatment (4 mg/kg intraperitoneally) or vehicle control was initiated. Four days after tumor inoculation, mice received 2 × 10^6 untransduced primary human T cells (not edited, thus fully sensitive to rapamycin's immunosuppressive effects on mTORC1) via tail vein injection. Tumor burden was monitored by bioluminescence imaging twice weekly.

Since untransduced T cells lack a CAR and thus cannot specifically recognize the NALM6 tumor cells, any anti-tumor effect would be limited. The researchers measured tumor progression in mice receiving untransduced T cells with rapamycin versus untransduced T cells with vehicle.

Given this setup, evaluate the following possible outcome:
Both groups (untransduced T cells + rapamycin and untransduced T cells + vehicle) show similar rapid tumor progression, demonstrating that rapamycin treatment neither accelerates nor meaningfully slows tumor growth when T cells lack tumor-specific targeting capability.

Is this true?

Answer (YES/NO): NO